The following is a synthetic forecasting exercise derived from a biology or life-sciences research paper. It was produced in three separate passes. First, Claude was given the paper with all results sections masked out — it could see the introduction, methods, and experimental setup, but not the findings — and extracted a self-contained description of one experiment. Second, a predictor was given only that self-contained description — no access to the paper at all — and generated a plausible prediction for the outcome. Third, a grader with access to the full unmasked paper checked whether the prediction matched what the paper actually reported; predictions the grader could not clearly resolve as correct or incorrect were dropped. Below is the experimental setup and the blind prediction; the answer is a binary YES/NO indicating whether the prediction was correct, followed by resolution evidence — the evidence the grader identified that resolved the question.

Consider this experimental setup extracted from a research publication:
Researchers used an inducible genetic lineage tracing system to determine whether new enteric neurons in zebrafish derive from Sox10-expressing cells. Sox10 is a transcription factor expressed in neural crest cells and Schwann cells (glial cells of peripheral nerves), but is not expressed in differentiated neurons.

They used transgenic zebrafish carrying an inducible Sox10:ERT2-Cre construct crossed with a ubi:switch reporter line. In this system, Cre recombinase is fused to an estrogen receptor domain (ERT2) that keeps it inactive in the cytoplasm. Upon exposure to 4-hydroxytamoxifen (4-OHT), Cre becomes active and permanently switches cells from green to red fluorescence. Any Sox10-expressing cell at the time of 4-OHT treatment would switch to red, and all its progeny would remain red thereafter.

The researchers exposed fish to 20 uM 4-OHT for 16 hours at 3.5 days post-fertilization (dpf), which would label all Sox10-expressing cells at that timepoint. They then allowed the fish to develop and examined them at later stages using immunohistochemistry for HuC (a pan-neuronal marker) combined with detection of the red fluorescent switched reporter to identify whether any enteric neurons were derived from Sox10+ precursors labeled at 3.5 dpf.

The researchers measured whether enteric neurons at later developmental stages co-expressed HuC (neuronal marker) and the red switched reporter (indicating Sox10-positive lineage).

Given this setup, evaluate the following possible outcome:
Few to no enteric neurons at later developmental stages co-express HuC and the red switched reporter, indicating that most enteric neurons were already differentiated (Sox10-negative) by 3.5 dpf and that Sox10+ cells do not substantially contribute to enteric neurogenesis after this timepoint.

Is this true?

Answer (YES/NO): NO